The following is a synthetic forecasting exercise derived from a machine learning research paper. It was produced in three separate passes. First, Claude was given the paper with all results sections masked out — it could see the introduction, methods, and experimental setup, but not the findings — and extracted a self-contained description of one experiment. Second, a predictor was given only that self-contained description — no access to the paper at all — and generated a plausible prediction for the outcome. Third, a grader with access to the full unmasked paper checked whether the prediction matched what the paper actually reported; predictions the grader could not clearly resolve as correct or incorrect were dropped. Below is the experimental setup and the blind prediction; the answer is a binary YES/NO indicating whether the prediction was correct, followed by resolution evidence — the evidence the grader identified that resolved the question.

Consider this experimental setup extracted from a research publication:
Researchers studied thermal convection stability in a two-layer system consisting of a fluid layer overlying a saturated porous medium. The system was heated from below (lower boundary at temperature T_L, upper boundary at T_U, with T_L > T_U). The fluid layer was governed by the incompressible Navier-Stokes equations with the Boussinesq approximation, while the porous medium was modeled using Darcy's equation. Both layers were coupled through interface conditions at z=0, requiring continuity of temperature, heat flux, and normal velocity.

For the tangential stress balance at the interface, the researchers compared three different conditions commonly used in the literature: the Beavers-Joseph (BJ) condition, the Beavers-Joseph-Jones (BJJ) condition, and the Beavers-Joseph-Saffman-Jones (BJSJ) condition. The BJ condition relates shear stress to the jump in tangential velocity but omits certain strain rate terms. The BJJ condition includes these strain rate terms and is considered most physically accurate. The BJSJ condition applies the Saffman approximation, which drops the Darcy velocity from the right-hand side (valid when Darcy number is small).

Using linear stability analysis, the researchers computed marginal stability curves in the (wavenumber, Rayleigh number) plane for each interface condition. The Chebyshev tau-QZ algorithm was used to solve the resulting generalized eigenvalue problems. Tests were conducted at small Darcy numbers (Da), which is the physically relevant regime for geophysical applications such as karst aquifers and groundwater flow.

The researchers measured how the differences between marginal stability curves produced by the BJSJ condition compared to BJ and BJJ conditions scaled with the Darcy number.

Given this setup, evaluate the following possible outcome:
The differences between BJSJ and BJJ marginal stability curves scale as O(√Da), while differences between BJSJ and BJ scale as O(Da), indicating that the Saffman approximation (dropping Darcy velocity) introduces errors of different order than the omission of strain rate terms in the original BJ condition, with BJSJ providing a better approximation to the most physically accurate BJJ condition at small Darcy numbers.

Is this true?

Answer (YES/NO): NO